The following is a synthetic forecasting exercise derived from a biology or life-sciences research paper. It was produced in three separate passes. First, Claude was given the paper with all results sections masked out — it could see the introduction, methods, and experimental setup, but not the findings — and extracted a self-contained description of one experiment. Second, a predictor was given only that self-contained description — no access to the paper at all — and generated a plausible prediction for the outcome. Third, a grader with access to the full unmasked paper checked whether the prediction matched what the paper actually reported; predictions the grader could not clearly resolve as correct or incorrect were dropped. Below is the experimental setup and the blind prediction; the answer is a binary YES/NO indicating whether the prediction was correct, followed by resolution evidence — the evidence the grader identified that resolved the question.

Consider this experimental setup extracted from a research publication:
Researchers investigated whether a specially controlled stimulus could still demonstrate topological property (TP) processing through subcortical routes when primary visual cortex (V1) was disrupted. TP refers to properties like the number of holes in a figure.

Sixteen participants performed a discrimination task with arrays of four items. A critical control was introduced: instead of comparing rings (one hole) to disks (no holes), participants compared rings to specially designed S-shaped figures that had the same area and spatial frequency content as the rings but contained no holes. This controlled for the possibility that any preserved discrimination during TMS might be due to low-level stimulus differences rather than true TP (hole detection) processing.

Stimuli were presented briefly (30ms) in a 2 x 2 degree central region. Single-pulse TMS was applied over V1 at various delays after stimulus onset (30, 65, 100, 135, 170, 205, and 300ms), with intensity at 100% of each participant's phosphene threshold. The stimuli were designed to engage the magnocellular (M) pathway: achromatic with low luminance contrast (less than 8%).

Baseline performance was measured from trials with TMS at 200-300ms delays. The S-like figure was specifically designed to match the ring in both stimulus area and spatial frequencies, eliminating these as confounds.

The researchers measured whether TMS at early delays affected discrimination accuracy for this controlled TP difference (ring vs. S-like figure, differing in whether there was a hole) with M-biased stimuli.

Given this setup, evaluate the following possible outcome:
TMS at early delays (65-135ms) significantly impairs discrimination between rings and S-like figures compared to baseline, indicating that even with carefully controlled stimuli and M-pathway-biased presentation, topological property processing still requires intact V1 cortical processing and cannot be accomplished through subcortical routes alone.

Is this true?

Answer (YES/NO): NO